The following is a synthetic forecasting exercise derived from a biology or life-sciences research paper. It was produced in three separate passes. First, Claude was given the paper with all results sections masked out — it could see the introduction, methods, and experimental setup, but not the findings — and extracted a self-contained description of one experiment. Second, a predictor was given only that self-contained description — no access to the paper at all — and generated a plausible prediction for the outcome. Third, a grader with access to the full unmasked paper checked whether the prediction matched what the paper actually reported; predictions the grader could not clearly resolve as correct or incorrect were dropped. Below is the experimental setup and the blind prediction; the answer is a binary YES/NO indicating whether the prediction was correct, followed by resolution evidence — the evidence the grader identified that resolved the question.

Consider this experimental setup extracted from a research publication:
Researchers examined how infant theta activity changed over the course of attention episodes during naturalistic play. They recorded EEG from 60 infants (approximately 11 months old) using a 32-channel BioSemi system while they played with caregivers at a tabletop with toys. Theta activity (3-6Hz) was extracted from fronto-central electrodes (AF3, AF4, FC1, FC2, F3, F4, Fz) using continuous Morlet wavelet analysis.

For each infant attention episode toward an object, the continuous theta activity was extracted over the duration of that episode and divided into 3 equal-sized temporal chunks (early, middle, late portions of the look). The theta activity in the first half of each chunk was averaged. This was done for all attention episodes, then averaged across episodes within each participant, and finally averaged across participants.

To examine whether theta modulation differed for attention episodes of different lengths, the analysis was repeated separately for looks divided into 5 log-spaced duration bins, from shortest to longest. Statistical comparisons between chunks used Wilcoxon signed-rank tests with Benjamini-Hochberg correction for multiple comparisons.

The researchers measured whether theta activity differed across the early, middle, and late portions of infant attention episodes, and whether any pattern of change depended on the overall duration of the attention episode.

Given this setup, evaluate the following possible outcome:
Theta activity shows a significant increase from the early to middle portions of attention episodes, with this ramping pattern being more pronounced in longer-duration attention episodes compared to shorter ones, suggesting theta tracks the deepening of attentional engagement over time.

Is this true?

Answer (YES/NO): NO